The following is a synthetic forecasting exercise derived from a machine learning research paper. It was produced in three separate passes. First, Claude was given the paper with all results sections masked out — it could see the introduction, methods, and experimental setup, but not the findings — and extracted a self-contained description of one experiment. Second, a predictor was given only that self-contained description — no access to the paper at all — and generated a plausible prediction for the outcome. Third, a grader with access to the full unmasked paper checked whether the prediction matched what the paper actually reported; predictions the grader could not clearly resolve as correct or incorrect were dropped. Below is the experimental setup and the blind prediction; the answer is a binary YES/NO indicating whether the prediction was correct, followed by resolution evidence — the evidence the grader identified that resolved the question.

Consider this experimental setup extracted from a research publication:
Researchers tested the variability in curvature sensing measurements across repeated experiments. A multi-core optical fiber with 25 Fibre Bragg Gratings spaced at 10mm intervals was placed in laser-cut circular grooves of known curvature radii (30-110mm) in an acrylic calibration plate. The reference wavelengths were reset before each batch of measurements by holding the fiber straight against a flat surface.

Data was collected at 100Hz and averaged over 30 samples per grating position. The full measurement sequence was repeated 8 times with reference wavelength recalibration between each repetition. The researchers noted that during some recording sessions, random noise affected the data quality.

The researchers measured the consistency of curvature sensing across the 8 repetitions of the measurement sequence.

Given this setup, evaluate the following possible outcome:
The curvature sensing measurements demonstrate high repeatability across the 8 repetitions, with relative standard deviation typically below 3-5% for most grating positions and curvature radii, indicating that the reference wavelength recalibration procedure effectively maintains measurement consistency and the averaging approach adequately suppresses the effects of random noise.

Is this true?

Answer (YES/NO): NO